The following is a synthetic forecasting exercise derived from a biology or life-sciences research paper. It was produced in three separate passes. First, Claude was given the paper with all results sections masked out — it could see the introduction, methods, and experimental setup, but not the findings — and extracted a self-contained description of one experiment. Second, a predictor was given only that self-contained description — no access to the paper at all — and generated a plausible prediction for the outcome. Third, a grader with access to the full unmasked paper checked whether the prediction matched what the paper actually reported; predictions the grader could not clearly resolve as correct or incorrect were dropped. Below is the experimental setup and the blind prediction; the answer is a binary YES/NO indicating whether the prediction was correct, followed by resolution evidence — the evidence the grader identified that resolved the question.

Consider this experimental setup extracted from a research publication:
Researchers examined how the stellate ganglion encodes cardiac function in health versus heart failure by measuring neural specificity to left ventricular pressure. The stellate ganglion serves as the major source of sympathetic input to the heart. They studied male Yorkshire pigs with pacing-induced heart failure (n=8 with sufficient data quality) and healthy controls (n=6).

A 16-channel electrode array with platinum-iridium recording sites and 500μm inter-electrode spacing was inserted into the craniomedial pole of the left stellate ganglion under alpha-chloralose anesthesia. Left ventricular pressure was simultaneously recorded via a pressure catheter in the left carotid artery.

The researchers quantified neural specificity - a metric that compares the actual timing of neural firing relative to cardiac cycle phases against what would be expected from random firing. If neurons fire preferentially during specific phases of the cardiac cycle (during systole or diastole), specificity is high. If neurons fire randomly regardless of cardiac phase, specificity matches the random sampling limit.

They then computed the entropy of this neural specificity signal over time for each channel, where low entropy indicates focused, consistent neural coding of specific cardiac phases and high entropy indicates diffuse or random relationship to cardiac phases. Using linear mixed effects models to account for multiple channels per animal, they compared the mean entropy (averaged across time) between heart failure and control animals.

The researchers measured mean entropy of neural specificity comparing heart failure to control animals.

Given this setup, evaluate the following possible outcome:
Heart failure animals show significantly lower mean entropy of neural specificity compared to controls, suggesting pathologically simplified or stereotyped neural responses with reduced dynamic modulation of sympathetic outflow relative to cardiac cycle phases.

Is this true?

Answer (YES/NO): NO